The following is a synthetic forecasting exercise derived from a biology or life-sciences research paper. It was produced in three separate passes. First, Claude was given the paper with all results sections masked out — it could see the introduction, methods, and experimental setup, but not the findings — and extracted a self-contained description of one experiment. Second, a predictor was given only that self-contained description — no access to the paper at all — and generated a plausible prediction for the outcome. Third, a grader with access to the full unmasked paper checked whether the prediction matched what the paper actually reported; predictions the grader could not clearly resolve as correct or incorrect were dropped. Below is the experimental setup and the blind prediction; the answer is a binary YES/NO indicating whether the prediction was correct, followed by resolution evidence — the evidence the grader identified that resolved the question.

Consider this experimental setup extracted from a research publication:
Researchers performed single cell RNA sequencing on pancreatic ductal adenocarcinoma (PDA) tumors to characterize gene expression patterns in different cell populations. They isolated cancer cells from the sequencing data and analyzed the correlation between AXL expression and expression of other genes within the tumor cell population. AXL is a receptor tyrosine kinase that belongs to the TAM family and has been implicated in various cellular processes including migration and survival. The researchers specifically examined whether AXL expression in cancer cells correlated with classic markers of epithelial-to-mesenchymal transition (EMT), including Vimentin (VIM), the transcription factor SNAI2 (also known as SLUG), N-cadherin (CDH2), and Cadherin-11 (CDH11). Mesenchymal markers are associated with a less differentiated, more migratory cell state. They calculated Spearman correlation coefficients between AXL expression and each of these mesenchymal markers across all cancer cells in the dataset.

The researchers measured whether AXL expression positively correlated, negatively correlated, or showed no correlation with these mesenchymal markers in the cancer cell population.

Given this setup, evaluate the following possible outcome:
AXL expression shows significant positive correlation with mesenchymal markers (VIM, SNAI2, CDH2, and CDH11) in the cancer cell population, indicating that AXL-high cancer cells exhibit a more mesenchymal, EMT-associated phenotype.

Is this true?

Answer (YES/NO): YES